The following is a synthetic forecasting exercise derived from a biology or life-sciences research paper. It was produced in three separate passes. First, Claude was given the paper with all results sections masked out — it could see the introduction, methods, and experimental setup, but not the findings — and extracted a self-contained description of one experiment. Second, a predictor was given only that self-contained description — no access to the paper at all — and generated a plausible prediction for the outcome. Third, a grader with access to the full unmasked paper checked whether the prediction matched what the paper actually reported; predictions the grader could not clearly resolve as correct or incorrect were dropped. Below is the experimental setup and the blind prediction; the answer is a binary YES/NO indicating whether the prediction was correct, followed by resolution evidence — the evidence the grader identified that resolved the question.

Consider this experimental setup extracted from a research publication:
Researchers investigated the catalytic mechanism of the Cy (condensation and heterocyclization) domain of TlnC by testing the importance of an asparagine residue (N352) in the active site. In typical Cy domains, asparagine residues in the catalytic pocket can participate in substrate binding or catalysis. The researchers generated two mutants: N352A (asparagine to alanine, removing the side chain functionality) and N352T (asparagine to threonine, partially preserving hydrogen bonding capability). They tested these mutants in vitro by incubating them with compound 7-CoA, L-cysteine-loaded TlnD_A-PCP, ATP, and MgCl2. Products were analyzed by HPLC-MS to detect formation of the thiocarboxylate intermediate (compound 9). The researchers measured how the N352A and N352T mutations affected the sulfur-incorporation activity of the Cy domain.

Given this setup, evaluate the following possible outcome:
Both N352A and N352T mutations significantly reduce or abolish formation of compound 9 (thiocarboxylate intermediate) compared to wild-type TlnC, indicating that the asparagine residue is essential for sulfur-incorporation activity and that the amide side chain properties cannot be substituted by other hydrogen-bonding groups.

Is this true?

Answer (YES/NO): NO